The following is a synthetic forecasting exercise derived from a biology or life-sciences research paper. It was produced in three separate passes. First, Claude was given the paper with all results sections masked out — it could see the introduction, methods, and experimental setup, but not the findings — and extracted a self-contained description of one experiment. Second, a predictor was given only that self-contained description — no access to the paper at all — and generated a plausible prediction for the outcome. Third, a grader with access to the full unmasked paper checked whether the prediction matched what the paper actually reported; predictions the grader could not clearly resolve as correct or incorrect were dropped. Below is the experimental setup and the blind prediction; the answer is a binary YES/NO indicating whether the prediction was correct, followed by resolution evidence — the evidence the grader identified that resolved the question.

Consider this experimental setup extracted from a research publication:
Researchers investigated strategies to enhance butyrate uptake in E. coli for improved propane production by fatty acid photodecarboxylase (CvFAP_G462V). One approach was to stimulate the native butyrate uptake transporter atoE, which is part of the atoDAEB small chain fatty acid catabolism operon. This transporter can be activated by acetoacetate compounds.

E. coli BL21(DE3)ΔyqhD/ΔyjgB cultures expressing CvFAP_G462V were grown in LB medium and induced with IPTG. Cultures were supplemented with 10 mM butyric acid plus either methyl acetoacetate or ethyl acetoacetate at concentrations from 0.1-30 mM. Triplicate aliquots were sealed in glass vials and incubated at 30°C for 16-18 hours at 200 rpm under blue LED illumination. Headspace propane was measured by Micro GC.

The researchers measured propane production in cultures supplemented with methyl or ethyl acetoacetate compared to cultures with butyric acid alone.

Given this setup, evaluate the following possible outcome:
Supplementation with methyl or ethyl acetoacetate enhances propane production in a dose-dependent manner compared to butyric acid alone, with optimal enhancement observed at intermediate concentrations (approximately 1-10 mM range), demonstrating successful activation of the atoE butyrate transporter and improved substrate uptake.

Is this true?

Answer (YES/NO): NO